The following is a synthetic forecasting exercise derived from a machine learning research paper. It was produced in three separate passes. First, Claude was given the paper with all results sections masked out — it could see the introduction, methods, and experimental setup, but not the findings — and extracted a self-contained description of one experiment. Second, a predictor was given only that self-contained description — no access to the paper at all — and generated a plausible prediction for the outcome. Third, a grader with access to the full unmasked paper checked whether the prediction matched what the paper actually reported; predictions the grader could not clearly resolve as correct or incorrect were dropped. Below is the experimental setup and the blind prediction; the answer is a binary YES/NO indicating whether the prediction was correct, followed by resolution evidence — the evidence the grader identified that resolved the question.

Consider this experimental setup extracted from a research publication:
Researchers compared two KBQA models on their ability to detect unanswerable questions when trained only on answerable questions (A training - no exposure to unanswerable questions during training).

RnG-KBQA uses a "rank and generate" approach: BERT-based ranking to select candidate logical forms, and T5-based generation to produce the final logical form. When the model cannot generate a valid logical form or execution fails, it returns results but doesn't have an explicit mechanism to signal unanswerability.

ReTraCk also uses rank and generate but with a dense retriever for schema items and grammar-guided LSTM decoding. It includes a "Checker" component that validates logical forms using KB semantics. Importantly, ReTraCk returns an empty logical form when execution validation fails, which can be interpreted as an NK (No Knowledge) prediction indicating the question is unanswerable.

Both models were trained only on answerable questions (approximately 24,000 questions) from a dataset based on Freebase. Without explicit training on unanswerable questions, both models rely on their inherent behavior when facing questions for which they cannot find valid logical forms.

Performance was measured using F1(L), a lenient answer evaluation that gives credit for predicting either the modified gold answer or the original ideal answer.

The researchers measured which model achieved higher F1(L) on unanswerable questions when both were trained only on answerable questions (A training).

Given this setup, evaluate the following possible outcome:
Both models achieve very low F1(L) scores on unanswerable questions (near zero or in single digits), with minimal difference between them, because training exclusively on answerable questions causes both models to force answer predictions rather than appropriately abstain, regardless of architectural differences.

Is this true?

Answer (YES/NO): NO